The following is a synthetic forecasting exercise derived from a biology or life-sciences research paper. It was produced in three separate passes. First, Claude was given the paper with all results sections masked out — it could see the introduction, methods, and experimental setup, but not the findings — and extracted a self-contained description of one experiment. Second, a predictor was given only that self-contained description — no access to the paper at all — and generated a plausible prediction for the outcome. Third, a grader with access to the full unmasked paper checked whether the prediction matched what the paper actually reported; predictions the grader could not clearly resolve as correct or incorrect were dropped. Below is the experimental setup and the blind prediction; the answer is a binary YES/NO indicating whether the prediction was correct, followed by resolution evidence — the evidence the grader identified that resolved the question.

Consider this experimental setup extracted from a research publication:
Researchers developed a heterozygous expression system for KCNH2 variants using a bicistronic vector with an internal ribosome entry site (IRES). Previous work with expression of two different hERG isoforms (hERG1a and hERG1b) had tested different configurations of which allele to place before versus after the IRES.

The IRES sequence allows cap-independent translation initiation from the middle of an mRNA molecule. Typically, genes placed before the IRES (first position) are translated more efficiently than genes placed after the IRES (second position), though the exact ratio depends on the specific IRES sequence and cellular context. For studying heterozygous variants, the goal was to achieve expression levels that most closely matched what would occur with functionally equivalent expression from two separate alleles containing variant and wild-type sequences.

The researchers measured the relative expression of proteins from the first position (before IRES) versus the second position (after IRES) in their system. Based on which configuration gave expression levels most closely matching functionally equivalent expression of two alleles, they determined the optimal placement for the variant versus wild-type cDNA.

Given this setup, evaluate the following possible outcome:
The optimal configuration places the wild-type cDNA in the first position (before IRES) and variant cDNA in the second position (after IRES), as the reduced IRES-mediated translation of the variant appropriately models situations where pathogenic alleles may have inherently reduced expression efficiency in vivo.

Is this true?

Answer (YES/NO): NO